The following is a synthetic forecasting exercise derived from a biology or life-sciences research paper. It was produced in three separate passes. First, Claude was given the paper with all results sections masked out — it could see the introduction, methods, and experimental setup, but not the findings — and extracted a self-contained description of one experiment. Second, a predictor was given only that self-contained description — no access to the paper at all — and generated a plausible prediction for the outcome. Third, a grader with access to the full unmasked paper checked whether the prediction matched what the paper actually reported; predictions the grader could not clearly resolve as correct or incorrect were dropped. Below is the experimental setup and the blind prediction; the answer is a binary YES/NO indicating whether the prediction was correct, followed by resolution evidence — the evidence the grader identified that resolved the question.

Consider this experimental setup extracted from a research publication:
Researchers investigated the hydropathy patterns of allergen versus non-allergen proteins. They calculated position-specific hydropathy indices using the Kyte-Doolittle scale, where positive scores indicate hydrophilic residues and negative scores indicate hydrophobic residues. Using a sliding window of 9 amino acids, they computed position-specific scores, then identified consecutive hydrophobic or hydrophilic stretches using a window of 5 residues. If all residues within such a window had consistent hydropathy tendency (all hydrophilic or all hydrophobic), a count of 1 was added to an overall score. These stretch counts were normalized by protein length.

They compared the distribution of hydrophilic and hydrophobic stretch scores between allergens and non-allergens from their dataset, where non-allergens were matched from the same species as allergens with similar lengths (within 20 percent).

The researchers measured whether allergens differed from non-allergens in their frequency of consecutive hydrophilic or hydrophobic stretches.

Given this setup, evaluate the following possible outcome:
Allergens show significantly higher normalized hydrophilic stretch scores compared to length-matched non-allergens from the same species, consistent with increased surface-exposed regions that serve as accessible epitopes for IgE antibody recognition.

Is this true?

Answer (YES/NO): YES